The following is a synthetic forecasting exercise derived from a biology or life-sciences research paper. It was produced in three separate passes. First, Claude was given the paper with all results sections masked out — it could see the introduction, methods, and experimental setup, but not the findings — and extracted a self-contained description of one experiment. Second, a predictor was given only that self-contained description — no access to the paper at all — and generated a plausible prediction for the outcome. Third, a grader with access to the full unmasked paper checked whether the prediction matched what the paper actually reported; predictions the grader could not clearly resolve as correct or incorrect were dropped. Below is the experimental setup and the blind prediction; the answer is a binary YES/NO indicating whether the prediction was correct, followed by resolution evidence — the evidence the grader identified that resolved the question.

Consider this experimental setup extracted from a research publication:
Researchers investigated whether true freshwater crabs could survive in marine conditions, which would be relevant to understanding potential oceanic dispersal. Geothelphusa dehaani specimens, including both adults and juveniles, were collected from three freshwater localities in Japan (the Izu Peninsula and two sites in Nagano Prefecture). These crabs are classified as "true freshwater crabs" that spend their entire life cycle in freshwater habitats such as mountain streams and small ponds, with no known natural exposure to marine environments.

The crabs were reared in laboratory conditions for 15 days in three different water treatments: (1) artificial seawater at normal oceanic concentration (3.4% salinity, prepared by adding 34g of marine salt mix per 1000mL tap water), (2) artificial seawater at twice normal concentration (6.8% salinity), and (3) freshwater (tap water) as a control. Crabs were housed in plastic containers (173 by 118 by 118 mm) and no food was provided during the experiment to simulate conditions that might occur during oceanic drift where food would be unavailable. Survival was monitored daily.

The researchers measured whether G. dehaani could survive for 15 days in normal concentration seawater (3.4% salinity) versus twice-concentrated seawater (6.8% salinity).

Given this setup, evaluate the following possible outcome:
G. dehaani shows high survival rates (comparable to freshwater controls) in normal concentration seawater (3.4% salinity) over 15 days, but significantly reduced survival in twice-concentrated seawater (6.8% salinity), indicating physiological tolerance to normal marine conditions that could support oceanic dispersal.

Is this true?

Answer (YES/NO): YES